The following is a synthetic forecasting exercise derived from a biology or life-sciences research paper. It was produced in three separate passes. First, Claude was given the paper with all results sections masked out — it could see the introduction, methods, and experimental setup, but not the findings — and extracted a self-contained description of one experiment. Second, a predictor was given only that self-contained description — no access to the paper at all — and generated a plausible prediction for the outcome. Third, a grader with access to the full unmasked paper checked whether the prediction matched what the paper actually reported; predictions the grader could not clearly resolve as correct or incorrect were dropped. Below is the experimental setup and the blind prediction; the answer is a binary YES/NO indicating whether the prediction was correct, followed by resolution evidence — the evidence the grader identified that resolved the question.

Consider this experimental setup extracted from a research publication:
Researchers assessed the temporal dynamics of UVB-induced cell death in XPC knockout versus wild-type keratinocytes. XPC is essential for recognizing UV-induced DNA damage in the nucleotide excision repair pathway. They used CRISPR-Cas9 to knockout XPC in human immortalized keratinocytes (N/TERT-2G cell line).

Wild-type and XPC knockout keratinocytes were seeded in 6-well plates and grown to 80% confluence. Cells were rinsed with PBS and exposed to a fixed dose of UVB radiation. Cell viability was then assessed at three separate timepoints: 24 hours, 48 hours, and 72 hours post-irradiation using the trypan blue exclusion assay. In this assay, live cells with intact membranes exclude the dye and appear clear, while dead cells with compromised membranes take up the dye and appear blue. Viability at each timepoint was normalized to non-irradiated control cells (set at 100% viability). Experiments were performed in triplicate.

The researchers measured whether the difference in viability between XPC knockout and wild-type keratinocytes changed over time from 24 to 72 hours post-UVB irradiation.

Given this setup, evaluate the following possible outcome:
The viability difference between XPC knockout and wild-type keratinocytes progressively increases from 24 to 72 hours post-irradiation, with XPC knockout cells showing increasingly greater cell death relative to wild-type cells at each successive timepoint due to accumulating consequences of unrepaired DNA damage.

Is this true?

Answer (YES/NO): YES